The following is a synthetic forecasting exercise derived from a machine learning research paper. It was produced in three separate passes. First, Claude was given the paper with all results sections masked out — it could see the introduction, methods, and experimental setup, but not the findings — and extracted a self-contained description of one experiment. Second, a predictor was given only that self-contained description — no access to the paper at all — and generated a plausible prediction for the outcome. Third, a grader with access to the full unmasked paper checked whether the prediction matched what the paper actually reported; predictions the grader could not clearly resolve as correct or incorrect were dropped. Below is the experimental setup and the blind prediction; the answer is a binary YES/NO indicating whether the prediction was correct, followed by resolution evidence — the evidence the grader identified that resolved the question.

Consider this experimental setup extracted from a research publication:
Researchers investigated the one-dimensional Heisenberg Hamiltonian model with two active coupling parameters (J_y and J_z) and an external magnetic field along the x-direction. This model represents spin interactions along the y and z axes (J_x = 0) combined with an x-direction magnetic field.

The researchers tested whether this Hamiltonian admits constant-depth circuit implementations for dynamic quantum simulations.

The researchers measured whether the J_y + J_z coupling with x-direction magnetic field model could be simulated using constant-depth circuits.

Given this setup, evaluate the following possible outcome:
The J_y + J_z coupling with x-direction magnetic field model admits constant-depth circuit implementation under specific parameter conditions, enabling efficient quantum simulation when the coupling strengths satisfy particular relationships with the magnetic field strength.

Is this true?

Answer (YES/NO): NO